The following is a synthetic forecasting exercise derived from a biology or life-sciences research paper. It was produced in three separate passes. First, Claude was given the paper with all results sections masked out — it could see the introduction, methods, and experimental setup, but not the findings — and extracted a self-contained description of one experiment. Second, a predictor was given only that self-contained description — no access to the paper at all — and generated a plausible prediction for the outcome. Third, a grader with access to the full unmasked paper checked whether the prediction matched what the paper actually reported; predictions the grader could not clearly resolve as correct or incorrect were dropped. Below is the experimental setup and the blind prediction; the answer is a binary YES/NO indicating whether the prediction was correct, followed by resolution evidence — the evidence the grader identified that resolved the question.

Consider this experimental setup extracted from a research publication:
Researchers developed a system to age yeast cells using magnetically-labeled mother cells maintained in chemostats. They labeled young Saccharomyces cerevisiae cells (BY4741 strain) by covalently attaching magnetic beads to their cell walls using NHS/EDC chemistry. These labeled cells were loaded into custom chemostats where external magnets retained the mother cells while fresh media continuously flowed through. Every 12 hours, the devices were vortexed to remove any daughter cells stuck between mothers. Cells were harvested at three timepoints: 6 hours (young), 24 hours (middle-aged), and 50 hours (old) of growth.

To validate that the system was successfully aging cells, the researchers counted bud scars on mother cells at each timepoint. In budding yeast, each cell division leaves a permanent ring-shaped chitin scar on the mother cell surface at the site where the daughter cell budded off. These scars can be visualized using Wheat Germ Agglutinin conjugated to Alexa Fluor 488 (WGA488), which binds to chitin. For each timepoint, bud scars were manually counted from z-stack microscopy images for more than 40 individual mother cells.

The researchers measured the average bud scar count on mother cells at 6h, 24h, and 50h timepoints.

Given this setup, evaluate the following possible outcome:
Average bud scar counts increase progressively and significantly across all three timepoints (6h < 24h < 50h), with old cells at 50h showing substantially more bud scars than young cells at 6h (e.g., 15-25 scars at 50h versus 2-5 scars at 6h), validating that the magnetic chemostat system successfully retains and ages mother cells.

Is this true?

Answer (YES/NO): YES